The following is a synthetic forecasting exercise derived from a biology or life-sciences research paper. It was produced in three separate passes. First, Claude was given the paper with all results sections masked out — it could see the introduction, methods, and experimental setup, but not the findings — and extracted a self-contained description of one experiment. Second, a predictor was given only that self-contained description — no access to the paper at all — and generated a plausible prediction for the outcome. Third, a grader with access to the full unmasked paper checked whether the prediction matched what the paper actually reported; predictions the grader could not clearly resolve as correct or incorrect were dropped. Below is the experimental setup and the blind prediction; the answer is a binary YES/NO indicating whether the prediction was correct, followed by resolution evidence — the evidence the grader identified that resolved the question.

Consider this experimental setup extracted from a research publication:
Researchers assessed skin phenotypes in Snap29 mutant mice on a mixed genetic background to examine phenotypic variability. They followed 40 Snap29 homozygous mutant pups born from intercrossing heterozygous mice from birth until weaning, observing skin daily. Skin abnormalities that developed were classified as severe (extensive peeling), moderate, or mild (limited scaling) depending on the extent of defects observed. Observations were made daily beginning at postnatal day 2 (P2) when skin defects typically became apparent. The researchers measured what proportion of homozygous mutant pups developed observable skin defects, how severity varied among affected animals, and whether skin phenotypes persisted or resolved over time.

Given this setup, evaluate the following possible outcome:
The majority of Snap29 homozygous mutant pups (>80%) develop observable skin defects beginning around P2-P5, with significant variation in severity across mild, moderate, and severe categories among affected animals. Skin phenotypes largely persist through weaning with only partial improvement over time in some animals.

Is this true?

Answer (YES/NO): NO